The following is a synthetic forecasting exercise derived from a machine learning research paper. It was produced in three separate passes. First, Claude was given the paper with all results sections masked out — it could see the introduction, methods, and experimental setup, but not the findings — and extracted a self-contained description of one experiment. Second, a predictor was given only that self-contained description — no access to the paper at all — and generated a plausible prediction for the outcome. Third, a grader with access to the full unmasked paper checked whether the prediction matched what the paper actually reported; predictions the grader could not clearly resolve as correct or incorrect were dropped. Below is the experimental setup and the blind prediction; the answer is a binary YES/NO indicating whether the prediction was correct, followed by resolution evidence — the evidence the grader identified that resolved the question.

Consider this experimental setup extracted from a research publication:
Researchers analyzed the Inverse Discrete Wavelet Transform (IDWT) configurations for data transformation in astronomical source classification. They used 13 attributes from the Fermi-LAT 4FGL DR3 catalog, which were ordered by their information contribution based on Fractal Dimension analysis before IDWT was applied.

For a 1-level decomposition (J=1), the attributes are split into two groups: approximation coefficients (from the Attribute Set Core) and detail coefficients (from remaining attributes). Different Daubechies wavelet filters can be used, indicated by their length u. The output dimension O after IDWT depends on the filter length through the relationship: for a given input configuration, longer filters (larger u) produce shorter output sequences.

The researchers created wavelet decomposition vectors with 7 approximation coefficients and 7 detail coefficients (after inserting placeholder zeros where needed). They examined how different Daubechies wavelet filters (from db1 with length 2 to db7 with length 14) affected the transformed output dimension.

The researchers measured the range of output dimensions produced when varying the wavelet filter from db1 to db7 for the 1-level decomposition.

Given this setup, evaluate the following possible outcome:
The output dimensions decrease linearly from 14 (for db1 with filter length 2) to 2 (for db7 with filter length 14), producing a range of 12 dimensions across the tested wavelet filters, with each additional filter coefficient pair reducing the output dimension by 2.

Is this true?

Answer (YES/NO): NO